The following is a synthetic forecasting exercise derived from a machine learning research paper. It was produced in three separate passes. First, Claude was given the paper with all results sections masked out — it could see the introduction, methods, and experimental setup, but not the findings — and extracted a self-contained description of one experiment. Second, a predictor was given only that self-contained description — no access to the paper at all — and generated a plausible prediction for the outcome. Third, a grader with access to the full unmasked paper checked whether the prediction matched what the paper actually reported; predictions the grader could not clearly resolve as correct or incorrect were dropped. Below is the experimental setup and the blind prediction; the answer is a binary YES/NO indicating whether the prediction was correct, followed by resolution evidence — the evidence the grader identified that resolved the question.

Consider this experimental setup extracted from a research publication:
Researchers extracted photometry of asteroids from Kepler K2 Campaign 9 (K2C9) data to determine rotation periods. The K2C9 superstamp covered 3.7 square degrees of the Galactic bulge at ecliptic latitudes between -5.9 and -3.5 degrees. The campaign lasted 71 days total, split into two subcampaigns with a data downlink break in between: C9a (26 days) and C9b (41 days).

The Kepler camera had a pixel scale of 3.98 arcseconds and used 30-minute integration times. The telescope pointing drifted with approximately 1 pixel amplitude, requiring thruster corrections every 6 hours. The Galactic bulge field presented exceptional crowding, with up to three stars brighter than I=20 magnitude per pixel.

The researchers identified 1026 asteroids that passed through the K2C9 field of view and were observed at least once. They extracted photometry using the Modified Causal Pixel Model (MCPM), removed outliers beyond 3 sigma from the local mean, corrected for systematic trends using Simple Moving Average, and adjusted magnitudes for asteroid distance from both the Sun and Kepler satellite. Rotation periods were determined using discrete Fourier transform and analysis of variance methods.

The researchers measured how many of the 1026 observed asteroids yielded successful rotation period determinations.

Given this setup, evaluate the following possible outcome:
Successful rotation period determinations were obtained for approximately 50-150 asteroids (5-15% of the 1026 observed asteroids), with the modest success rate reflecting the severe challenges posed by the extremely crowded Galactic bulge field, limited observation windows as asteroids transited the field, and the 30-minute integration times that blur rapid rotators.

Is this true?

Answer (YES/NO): NO